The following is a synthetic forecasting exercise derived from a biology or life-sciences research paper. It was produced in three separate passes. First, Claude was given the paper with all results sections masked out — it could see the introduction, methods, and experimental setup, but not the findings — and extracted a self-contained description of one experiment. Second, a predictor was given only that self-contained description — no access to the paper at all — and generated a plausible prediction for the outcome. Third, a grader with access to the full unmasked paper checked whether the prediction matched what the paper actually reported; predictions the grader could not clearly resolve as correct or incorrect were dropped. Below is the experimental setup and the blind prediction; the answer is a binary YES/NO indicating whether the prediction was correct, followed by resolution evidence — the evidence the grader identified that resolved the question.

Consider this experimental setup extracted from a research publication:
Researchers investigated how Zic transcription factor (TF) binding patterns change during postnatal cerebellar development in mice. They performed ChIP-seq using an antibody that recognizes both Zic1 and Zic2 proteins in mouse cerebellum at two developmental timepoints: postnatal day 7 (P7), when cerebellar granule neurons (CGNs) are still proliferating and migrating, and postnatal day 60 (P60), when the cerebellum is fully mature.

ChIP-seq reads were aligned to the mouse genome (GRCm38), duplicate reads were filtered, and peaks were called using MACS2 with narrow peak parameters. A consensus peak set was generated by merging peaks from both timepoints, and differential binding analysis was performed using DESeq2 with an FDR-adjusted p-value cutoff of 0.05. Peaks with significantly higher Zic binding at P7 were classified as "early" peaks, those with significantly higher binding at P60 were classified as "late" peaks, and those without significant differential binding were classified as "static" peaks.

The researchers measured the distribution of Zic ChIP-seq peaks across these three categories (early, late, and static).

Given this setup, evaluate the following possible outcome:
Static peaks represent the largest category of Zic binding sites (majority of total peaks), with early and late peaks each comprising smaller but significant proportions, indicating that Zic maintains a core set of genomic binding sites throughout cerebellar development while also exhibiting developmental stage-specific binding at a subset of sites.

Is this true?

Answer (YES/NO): YES